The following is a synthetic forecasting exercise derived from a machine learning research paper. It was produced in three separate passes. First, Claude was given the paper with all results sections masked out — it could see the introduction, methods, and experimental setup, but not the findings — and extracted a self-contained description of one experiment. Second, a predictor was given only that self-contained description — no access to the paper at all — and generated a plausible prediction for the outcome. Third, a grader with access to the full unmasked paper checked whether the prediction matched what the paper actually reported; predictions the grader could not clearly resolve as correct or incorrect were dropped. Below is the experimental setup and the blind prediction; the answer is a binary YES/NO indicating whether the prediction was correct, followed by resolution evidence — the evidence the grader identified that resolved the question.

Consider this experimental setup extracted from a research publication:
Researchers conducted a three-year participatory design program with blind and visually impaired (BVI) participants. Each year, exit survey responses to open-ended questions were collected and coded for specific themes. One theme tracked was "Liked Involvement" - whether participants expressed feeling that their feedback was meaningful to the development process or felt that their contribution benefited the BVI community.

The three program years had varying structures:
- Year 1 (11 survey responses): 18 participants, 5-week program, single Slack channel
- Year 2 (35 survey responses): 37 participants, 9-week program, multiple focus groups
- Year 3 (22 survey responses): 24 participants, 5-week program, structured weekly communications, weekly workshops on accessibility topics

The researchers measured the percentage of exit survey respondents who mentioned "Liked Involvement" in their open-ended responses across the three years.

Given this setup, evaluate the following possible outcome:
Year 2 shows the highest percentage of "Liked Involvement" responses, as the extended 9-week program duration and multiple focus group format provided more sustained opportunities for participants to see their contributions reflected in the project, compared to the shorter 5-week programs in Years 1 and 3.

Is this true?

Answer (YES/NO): NO